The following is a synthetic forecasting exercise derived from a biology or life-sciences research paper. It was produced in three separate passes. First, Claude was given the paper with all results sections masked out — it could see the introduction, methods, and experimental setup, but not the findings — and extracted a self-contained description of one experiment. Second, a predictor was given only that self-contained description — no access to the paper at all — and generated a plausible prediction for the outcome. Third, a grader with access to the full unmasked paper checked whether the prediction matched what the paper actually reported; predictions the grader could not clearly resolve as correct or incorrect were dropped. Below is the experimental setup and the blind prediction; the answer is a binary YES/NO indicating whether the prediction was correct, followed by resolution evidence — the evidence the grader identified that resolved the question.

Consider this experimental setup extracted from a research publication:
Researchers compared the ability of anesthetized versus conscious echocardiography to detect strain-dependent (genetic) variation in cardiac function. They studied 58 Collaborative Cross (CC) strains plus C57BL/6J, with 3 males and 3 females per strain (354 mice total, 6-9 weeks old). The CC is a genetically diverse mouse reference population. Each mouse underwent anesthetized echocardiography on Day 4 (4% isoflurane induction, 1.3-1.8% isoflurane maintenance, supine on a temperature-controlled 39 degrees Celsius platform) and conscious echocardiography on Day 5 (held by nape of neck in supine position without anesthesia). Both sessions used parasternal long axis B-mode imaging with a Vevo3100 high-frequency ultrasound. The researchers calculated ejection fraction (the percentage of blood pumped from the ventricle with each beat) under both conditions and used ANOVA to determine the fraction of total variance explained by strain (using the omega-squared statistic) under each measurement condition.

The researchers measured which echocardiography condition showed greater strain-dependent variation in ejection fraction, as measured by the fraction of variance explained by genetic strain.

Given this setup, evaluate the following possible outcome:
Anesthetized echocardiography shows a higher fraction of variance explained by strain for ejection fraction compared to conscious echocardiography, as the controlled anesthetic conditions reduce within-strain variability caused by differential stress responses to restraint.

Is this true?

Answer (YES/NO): NO